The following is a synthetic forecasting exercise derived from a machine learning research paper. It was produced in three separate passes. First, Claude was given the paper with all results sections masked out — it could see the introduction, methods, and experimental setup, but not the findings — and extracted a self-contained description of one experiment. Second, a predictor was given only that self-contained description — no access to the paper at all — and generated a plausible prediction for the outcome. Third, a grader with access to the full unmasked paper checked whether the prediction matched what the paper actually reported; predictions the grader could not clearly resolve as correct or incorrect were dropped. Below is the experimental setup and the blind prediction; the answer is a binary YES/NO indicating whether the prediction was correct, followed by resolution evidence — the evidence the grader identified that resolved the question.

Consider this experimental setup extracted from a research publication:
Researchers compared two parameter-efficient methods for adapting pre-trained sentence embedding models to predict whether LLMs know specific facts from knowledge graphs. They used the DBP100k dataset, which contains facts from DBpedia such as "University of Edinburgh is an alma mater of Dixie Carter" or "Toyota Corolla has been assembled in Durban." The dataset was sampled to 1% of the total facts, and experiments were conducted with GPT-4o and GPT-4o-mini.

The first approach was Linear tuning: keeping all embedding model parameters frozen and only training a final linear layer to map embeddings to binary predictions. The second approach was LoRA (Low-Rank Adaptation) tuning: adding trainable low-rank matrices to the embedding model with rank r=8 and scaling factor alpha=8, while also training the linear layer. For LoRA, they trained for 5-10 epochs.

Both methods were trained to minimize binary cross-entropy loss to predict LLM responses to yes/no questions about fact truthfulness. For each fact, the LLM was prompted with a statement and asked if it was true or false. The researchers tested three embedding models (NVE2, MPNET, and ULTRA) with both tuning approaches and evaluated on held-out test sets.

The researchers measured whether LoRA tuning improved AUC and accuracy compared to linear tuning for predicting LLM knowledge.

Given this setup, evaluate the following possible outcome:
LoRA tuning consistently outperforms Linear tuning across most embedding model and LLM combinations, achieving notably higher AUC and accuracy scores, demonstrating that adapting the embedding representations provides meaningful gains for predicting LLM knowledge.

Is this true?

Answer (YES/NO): NO